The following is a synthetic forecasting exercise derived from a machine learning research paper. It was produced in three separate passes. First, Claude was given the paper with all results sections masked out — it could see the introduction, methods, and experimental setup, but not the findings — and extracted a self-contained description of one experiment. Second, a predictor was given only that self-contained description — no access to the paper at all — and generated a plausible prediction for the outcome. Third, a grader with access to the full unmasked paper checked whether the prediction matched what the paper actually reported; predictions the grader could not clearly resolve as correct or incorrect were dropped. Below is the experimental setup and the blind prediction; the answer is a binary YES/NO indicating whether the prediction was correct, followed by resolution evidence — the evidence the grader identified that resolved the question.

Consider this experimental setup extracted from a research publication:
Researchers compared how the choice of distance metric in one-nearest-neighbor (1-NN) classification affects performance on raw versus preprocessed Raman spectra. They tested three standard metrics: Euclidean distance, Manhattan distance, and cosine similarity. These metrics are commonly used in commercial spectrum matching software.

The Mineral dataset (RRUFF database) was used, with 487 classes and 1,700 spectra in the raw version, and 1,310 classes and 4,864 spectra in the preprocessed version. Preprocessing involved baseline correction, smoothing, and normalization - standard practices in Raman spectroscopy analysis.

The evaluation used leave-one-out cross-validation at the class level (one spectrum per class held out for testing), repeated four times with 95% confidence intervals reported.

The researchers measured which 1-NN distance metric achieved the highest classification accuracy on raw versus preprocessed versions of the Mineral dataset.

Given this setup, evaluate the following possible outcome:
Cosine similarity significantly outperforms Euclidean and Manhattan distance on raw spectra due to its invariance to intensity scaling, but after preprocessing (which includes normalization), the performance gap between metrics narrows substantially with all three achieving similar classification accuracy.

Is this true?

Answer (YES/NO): YES